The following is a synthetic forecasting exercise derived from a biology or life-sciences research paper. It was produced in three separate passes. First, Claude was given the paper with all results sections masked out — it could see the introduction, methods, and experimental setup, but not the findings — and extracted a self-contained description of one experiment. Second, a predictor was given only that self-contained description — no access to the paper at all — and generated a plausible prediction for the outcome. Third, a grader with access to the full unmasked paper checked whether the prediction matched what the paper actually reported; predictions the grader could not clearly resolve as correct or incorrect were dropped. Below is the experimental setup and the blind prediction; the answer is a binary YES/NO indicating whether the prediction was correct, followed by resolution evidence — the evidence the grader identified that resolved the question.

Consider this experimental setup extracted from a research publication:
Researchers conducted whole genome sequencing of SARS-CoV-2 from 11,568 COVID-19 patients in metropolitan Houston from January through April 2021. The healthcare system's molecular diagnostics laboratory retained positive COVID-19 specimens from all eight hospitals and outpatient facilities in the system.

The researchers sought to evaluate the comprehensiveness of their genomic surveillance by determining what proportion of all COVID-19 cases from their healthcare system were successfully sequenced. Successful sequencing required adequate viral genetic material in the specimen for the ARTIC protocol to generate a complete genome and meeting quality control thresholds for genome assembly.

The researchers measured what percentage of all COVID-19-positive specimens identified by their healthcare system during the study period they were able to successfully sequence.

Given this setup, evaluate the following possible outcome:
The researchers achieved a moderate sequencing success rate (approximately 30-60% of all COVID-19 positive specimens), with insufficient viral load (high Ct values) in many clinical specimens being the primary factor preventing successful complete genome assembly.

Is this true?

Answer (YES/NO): NO